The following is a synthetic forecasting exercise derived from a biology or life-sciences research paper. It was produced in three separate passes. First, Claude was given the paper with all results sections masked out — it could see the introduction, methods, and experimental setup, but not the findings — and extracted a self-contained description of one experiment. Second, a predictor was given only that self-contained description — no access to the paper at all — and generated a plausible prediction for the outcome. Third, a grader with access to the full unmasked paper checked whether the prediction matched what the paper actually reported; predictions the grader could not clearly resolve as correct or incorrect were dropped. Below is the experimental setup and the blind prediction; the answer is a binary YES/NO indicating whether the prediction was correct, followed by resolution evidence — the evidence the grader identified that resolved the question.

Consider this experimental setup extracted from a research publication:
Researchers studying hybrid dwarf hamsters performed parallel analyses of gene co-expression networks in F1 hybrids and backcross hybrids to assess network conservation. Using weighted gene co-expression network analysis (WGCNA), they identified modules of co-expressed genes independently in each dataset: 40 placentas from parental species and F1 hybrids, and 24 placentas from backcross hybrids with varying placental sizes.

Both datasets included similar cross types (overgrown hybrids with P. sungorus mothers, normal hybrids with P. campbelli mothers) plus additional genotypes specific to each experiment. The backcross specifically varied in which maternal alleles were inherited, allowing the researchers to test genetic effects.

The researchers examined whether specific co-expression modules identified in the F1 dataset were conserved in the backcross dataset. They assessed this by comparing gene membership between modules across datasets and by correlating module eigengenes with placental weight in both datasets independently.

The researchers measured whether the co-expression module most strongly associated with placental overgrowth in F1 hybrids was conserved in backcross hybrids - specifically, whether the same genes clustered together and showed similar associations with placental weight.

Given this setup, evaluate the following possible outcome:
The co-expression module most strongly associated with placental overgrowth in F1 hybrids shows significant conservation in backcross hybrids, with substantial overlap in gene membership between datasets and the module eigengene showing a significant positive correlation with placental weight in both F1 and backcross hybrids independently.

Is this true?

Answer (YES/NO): NO